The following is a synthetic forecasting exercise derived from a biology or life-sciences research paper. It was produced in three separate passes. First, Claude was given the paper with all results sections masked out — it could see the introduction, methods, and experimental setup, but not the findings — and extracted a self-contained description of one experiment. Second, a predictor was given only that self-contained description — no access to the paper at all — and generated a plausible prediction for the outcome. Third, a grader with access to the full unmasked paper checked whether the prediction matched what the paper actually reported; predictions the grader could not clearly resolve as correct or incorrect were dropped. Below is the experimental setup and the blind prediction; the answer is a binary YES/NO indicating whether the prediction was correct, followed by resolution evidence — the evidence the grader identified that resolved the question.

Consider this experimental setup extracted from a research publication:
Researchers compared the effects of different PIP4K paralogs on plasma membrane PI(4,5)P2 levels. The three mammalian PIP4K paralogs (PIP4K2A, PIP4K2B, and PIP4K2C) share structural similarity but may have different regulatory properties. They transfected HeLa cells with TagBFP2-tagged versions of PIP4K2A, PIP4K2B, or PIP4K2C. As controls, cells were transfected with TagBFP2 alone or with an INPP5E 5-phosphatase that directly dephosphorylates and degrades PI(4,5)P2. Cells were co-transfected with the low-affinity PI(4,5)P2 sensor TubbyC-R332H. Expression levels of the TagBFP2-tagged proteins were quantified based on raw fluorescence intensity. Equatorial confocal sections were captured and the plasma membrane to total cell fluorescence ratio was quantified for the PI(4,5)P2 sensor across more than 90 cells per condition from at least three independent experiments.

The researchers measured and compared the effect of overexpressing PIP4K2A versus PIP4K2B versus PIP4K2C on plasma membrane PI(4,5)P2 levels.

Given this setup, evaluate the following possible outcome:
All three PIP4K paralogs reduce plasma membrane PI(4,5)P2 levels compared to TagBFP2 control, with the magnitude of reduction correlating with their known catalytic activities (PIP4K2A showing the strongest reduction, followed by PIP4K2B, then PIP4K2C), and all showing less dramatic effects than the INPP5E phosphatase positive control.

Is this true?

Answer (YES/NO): NO